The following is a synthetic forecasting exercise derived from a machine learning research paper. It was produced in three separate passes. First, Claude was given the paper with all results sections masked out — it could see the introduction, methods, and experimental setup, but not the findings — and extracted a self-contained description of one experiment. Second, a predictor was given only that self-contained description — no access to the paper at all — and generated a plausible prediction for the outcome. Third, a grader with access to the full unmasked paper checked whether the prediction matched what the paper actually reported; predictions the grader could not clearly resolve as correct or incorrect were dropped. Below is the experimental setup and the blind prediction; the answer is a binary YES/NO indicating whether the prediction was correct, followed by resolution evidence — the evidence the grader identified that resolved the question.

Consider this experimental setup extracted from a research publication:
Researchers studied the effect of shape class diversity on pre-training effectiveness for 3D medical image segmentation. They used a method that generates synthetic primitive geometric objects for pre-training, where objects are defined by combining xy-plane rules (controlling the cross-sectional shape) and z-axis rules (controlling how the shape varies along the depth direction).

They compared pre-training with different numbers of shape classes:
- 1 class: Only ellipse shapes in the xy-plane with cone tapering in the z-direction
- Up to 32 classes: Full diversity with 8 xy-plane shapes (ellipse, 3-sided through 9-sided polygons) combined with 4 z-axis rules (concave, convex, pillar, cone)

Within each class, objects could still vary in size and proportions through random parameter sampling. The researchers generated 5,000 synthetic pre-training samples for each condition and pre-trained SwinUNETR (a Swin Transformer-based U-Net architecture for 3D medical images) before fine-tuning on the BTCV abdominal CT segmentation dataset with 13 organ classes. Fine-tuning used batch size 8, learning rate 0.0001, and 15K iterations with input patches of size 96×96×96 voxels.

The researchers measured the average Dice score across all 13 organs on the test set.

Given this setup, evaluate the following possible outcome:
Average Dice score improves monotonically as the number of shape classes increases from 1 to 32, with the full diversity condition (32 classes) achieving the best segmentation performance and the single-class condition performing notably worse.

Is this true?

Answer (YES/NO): YES